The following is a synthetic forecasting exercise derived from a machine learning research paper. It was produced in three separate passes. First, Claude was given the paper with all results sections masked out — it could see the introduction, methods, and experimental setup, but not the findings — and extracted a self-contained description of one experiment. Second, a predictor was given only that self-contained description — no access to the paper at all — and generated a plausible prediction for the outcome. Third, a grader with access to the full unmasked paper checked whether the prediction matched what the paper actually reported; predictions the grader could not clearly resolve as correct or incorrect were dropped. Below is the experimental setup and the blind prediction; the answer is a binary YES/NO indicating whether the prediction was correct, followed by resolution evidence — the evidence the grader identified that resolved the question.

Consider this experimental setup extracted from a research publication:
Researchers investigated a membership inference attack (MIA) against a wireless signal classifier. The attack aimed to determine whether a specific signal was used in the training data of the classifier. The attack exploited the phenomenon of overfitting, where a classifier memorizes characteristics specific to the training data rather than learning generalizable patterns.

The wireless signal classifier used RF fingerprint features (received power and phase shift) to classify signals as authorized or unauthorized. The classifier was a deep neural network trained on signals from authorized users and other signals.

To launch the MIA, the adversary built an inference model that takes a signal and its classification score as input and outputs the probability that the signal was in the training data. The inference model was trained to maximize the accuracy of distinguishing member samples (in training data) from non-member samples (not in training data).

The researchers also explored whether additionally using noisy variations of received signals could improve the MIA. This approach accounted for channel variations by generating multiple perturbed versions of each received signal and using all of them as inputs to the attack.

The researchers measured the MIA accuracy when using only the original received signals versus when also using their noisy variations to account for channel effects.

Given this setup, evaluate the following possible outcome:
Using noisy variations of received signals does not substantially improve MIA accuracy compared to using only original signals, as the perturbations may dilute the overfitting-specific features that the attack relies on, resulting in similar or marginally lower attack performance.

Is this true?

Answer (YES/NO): NO